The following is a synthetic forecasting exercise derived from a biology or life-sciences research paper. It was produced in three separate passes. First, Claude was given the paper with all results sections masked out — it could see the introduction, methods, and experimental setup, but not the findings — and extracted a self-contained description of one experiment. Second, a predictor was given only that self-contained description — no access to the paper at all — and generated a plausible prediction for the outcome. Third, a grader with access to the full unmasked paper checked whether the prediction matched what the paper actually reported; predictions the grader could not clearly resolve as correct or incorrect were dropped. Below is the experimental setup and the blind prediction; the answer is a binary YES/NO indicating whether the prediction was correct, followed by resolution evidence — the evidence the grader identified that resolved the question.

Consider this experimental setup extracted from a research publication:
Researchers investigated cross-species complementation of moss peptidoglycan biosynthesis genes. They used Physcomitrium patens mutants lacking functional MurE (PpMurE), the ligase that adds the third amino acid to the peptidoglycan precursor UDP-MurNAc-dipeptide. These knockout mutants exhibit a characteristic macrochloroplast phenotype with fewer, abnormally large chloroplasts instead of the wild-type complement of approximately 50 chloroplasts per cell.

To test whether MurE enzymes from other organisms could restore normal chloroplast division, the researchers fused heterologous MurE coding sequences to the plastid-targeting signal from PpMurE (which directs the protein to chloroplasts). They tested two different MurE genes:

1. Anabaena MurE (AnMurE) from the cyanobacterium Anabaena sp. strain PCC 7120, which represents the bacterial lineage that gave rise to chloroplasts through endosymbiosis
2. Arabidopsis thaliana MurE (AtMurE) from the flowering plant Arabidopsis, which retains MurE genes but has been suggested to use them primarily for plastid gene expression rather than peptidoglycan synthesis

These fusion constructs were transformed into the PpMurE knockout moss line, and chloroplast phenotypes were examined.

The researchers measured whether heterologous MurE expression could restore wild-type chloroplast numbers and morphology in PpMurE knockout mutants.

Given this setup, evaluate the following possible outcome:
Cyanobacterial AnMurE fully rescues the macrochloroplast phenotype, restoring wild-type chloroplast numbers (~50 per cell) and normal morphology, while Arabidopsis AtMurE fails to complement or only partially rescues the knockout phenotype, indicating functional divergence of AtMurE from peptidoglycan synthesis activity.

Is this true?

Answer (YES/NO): YES